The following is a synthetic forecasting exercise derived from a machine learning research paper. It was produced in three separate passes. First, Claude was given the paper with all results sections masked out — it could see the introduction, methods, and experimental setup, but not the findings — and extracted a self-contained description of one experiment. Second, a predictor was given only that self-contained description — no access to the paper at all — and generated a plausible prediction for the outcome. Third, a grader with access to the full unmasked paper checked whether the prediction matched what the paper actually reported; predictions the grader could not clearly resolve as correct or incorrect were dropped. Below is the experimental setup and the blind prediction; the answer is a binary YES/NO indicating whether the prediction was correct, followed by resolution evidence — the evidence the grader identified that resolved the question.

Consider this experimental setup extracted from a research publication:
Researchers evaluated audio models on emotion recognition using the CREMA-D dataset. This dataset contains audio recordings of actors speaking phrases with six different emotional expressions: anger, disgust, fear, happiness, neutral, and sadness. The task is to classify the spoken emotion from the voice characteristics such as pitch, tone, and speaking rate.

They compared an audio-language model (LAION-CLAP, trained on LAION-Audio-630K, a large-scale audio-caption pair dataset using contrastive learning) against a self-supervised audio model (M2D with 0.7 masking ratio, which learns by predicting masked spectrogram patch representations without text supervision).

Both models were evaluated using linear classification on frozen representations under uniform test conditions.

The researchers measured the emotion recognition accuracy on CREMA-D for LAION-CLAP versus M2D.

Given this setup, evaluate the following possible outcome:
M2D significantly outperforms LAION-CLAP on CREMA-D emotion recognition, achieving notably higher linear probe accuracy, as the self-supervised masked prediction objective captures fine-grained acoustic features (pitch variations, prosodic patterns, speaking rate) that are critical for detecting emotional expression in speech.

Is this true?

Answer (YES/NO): YES